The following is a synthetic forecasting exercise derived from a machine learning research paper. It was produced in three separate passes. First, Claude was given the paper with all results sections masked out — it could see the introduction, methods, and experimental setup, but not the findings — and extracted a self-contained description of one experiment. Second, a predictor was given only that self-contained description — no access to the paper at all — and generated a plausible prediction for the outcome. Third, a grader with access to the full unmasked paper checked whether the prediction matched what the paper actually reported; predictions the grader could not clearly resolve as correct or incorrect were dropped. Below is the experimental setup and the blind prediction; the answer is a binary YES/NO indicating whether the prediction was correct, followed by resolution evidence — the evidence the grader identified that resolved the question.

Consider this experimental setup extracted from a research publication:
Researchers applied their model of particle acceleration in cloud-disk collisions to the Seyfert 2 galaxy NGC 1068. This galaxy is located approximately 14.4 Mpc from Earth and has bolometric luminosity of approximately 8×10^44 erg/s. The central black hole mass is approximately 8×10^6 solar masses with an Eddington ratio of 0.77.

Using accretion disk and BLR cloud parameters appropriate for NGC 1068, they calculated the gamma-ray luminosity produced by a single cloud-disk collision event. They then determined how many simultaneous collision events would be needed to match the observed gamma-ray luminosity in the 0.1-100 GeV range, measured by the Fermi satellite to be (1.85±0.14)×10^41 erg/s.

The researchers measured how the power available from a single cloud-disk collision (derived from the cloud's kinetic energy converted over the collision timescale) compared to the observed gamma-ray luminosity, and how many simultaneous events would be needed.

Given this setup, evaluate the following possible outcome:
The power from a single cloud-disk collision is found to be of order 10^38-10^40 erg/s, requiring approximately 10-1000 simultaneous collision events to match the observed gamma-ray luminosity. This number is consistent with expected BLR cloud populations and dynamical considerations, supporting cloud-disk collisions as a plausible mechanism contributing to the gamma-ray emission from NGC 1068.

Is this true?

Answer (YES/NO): NO